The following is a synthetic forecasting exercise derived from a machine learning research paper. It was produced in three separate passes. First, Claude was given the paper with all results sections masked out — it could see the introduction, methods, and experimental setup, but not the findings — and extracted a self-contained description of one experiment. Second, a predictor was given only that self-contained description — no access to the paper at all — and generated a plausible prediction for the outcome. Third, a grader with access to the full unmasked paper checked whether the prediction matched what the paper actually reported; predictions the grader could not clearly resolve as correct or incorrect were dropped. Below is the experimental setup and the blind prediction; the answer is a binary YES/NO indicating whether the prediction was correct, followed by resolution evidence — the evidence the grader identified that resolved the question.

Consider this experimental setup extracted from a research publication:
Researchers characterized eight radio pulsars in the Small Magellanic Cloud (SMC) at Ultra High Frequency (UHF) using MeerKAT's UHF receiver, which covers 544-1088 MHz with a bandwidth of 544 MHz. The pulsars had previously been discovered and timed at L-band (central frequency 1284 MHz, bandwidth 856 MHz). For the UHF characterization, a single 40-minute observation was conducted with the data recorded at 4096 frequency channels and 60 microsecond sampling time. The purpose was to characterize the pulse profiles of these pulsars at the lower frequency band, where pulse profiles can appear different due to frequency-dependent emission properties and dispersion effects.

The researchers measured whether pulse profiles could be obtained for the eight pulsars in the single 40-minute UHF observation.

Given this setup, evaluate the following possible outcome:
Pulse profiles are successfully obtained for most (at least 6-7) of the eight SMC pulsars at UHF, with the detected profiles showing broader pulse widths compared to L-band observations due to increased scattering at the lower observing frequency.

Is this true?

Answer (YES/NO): NO